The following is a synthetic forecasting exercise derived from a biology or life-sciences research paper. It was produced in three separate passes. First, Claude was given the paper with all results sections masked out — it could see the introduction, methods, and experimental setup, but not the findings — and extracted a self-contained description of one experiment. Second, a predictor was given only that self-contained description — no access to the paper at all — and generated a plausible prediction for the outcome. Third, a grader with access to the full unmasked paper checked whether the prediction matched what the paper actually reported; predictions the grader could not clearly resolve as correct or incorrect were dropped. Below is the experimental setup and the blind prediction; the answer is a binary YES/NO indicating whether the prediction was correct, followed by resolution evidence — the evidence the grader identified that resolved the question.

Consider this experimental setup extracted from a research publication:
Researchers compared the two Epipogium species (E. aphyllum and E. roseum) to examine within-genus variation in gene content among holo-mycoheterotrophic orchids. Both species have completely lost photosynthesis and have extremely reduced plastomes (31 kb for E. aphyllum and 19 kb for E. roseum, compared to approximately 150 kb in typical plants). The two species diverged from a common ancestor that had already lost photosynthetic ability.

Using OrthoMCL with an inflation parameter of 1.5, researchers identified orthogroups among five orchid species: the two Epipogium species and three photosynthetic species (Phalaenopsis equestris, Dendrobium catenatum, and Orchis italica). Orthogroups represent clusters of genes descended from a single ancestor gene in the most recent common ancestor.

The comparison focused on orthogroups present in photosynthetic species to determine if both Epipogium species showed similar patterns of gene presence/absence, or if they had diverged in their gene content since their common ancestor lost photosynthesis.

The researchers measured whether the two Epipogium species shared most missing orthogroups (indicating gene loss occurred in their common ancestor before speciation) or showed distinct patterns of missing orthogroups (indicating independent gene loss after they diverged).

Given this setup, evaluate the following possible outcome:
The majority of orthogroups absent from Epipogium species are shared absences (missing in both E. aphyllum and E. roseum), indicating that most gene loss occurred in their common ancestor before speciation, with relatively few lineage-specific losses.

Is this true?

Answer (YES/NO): YES